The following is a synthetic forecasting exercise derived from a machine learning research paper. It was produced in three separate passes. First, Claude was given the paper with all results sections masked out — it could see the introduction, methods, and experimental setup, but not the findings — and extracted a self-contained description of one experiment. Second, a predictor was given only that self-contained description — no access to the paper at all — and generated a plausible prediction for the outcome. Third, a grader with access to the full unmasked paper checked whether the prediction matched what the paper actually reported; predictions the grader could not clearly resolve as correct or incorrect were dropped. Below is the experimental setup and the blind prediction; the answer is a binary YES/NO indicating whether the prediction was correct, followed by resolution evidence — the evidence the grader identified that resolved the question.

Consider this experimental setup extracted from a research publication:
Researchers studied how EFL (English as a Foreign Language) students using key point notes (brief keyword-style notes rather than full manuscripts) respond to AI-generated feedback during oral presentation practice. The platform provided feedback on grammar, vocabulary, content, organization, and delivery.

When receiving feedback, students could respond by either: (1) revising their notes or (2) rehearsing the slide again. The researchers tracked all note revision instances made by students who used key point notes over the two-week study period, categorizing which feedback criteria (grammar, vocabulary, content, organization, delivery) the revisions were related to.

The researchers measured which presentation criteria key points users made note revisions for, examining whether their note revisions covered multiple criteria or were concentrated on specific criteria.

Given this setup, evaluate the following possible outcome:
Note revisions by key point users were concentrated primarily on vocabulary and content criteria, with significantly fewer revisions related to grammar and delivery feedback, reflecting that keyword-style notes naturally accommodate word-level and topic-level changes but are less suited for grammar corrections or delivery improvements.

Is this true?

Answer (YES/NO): NO